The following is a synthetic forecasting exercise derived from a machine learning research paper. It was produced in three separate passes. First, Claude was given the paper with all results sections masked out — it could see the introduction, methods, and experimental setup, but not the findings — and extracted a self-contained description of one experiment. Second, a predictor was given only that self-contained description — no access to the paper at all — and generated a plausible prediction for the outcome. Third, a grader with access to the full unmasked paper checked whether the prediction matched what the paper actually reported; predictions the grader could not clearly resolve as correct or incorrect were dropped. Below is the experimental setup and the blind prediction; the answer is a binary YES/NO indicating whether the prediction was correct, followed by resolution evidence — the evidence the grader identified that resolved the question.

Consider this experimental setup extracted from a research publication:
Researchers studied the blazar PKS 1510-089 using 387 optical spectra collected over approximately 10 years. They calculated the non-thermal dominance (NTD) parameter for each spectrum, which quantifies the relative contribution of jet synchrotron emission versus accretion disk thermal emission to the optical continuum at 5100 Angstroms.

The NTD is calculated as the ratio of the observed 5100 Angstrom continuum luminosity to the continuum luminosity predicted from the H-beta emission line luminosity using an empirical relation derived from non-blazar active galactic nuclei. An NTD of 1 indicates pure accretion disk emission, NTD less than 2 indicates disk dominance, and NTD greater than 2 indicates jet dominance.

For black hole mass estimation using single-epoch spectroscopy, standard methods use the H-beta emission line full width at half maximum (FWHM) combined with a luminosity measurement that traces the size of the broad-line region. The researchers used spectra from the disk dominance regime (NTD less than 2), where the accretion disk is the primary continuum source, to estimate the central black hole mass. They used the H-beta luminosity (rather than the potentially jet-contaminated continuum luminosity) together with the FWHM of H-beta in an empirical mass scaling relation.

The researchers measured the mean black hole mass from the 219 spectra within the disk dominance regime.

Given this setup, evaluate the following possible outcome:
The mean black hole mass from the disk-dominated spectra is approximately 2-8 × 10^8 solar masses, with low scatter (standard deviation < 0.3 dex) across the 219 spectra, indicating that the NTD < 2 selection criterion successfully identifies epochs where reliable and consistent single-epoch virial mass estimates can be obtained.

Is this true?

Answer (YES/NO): YES